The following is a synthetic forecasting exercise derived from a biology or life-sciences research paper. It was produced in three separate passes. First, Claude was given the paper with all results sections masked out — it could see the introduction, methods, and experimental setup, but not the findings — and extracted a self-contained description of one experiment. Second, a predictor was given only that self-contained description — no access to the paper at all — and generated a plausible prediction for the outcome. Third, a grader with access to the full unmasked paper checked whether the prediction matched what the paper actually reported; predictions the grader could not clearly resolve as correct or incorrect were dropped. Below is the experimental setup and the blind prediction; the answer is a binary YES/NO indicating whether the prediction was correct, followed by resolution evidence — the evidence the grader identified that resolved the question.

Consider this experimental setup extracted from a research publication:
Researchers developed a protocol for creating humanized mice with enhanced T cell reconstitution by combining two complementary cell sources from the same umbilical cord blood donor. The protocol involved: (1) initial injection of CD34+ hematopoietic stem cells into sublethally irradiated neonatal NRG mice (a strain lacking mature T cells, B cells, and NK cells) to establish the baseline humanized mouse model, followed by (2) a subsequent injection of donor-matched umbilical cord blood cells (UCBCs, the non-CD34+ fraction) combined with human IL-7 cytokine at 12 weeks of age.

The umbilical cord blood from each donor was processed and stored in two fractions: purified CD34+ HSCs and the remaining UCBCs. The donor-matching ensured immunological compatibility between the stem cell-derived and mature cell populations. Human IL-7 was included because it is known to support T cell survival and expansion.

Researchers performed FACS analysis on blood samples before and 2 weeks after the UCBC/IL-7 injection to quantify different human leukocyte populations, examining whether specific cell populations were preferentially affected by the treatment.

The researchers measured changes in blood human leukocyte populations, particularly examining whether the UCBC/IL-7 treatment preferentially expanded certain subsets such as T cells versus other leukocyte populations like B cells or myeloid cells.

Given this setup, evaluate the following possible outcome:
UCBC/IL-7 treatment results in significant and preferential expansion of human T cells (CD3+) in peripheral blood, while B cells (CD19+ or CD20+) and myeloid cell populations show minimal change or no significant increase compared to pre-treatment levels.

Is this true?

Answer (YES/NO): NO